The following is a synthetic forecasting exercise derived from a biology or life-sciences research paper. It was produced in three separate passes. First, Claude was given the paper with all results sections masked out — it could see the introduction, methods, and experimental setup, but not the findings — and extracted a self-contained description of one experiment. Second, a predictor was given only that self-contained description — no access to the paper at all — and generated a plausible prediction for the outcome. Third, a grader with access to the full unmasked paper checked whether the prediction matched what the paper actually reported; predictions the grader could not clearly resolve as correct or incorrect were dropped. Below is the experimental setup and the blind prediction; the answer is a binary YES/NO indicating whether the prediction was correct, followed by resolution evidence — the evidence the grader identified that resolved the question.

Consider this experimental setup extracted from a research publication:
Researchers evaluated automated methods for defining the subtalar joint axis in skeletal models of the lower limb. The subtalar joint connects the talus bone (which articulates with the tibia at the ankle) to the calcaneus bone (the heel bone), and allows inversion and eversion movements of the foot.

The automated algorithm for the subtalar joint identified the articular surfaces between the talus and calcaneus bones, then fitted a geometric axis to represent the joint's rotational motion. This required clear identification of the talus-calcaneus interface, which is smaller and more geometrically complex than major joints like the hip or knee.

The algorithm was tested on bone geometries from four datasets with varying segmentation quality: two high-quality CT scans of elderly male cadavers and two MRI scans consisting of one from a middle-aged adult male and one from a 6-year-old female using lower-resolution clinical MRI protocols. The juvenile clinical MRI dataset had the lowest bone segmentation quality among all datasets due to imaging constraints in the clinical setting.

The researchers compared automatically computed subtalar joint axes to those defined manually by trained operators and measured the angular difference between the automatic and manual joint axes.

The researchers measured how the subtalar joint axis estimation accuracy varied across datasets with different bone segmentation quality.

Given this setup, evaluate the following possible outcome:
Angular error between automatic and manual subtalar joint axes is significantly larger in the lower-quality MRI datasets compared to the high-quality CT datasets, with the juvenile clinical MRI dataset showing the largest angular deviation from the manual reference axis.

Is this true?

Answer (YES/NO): YES